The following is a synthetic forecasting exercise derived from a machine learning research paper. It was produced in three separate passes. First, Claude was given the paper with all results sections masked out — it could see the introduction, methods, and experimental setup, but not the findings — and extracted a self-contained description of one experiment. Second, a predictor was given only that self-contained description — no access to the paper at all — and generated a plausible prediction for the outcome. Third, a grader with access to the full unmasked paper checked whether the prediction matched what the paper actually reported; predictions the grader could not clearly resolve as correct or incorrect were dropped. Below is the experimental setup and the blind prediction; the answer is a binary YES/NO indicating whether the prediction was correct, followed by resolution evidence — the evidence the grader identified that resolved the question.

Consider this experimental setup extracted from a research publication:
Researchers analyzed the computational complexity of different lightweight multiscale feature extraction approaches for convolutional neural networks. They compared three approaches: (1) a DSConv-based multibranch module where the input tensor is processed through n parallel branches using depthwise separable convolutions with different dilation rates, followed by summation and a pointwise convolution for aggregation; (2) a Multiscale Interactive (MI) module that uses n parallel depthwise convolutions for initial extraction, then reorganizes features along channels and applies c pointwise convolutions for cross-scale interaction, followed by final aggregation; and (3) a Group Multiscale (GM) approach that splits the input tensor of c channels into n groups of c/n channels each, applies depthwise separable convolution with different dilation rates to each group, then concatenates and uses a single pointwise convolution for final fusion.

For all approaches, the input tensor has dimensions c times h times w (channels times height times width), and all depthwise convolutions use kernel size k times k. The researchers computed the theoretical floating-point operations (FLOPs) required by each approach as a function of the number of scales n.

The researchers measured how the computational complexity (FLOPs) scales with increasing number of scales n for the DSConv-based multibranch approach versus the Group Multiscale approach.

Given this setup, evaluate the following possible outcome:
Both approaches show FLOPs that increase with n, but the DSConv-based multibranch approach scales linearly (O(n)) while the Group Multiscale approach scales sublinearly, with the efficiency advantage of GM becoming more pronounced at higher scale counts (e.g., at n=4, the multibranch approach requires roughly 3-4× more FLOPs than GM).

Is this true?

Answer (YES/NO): NO